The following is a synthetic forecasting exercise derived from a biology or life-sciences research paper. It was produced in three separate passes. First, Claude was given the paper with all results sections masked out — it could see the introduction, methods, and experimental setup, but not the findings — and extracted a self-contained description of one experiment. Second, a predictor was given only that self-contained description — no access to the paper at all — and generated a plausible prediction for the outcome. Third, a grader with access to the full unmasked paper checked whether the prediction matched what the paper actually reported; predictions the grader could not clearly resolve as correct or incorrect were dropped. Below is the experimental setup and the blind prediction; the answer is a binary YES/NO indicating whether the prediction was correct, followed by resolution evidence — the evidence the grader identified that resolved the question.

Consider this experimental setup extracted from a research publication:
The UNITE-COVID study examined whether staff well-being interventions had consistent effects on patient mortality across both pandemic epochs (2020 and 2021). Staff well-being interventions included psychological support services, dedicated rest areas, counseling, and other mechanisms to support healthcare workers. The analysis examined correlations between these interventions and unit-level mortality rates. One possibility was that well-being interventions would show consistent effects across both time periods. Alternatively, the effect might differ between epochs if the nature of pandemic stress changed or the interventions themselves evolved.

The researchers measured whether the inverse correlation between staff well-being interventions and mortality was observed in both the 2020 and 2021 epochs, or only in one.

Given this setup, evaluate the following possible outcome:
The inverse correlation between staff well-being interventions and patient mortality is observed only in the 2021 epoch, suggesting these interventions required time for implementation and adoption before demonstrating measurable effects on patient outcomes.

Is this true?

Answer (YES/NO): NO